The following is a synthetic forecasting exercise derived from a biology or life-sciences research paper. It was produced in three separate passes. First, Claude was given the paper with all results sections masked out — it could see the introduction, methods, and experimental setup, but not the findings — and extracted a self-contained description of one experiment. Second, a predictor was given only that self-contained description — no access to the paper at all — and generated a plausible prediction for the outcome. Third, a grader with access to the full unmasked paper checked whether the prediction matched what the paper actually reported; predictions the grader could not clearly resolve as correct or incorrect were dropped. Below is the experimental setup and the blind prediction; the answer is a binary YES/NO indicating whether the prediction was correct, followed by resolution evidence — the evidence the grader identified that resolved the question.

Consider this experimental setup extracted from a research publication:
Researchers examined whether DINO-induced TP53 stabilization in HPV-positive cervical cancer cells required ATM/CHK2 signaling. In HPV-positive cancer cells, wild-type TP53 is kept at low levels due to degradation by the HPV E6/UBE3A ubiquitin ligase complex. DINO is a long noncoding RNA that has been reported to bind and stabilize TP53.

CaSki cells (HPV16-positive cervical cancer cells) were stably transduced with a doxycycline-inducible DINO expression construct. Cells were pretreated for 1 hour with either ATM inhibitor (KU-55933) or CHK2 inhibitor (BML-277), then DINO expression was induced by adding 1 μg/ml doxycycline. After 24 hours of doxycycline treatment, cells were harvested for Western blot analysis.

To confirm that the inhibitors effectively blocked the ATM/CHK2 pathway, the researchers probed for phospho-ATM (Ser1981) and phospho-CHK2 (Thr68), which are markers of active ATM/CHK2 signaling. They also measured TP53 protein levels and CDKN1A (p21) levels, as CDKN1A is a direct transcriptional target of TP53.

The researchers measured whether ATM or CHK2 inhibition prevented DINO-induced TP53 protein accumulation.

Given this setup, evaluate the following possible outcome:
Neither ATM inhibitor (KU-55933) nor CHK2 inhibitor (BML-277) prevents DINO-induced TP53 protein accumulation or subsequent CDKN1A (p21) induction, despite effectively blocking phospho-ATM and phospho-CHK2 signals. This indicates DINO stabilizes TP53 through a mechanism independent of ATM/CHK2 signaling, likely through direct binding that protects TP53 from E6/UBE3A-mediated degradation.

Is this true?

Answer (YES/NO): NO